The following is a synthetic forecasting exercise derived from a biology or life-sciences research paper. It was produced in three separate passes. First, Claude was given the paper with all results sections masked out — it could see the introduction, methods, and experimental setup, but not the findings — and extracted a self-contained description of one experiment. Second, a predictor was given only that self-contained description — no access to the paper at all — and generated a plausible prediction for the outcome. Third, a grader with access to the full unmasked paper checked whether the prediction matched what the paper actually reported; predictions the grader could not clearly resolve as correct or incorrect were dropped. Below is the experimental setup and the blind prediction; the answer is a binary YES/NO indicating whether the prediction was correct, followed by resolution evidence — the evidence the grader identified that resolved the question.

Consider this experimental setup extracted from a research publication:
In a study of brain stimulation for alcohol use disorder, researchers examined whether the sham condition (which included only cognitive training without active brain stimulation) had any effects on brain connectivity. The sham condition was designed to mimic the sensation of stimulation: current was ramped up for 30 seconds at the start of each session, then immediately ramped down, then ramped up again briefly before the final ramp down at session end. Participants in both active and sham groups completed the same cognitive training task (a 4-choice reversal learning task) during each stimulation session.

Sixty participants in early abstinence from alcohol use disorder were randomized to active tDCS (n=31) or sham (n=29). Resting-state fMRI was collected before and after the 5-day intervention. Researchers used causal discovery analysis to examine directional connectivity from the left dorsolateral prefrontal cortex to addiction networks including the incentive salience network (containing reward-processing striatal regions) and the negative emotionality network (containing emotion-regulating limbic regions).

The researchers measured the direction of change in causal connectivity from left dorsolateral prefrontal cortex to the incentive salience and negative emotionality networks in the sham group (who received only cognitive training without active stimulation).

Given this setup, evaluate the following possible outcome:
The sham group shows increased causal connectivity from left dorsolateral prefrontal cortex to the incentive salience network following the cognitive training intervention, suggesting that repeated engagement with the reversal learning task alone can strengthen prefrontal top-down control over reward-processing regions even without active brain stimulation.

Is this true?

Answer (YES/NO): NO